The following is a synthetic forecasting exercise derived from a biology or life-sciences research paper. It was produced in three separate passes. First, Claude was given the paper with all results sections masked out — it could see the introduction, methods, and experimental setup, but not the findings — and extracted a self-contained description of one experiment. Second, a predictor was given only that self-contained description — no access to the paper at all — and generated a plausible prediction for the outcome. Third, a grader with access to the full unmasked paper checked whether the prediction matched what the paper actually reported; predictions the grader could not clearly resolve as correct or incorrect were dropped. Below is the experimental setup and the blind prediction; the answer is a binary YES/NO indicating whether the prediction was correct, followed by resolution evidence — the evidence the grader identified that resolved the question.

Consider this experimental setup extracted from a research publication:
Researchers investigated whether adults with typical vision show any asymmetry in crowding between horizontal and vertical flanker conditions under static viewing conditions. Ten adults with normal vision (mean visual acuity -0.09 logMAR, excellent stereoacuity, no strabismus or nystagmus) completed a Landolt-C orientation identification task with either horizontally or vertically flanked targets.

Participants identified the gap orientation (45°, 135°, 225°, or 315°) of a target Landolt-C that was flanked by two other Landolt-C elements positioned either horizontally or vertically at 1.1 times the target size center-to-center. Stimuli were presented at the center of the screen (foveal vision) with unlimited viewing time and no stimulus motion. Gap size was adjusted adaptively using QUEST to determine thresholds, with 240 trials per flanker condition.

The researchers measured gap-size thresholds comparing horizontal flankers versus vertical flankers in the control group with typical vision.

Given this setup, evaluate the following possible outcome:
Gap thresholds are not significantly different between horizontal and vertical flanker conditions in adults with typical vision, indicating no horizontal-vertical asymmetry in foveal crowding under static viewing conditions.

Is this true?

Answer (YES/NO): YES